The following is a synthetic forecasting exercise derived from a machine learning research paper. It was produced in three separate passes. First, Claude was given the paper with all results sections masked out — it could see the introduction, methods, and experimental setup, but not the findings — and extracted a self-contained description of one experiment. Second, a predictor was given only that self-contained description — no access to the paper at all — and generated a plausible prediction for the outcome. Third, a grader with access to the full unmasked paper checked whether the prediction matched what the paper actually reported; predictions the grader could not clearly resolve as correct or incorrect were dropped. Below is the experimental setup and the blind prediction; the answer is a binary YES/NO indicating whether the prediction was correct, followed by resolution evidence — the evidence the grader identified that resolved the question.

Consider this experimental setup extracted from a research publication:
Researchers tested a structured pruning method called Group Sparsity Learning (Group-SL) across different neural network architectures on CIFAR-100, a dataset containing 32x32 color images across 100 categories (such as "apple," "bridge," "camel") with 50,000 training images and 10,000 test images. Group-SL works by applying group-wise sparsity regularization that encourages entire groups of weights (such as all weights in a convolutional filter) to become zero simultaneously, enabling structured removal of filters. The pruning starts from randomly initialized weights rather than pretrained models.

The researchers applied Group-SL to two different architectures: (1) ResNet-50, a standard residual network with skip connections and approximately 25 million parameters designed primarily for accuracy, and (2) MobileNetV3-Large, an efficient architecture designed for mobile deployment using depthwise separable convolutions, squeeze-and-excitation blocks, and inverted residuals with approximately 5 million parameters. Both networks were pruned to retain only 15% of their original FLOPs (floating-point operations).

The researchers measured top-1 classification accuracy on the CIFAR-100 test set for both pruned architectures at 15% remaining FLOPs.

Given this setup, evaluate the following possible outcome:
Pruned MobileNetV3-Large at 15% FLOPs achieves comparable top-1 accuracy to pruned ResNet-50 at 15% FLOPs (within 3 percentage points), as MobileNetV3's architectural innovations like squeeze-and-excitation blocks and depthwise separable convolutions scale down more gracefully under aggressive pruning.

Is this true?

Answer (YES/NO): NO